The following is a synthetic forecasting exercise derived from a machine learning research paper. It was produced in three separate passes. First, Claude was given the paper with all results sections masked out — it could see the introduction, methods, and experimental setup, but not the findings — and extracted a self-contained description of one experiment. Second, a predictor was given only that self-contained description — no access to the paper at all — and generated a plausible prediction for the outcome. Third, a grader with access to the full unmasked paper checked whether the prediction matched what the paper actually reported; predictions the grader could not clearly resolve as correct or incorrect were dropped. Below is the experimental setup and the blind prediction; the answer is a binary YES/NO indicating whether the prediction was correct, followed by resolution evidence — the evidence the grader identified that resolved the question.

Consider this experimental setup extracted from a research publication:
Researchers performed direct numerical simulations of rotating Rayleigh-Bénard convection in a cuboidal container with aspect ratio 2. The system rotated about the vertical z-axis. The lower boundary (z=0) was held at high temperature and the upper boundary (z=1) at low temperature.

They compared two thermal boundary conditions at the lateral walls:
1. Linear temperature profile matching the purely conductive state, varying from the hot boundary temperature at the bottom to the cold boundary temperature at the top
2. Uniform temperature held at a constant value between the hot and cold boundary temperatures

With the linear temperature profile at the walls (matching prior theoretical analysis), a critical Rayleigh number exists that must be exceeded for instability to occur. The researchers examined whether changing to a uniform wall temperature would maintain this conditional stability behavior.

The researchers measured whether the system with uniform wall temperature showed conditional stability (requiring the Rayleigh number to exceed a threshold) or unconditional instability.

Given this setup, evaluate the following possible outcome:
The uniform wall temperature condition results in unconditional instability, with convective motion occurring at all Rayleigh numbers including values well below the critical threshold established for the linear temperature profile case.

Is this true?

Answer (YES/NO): YES